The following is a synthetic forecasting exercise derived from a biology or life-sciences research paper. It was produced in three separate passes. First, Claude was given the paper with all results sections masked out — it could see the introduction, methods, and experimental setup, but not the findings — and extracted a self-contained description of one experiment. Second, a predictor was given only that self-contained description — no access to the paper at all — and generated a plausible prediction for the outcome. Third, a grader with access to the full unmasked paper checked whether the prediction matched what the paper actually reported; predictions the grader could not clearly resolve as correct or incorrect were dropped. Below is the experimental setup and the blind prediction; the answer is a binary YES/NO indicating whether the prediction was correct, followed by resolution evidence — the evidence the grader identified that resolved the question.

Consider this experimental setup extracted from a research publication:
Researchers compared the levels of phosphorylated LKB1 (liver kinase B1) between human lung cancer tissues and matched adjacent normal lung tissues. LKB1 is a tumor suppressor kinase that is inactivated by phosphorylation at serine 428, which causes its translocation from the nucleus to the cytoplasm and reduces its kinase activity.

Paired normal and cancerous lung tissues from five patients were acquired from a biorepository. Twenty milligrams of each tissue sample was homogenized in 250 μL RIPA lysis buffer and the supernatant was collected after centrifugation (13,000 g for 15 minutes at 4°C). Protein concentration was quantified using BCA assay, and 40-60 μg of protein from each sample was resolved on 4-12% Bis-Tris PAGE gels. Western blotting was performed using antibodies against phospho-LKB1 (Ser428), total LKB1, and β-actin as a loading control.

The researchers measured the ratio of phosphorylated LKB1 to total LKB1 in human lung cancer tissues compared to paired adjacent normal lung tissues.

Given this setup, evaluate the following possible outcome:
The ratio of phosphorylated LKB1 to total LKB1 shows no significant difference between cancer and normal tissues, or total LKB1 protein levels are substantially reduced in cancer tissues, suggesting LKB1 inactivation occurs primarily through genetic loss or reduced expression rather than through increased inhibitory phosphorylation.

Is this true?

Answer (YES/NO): NO